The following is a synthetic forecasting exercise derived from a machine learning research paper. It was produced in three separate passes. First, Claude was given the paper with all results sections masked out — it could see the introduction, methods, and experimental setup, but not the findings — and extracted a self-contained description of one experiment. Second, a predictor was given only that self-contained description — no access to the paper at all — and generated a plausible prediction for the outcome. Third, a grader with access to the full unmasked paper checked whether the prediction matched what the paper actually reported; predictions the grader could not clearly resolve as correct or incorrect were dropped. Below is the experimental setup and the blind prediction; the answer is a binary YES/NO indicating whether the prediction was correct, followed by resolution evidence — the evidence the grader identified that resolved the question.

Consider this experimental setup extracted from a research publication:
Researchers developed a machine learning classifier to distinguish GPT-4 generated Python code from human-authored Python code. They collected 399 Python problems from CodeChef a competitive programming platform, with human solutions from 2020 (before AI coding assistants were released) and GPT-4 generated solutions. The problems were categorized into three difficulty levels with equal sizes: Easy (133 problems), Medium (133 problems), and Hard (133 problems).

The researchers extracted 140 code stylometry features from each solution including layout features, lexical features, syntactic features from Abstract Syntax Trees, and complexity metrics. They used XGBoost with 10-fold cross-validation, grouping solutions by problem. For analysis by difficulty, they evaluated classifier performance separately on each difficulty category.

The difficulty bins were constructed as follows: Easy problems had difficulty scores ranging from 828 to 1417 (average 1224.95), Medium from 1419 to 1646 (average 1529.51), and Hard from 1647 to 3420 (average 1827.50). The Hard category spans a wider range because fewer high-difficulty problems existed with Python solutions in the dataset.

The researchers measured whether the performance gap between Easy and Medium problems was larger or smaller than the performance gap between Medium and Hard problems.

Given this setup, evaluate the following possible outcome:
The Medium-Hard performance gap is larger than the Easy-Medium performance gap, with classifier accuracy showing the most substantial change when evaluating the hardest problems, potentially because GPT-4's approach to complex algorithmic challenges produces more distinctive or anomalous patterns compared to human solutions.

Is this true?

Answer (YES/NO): YES